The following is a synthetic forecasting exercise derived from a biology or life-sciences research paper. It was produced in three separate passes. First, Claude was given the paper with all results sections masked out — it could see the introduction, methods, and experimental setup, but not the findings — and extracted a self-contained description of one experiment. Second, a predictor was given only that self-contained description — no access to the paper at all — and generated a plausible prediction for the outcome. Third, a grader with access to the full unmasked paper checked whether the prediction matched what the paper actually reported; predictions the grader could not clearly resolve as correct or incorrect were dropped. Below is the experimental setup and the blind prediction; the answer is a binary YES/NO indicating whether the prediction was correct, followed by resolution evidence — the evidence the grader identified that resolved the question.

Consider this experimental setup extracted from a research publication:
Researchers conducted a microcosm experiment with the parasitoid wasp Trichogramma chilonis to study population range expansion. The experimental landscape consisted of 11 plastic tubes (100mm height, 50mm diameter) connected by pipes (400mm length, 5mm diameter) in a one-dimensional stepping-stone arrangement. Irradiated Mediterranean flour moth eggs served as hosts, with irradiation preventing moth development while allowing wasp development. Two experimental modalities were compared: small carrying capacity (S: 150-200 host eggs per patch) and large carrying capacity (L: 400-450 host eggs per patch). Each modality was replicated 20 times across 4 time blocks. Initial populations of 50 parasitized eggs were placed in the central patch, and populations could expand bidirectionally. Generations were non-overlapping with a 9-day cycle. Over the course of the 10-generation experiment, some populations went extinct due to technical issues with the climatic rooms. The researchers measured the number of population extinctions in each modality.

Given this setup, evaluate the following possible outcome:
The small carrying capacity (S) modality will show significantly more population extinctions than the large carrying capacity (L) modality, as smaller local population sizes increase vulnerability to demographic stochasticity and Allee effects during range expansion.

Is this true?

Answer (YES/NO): NO